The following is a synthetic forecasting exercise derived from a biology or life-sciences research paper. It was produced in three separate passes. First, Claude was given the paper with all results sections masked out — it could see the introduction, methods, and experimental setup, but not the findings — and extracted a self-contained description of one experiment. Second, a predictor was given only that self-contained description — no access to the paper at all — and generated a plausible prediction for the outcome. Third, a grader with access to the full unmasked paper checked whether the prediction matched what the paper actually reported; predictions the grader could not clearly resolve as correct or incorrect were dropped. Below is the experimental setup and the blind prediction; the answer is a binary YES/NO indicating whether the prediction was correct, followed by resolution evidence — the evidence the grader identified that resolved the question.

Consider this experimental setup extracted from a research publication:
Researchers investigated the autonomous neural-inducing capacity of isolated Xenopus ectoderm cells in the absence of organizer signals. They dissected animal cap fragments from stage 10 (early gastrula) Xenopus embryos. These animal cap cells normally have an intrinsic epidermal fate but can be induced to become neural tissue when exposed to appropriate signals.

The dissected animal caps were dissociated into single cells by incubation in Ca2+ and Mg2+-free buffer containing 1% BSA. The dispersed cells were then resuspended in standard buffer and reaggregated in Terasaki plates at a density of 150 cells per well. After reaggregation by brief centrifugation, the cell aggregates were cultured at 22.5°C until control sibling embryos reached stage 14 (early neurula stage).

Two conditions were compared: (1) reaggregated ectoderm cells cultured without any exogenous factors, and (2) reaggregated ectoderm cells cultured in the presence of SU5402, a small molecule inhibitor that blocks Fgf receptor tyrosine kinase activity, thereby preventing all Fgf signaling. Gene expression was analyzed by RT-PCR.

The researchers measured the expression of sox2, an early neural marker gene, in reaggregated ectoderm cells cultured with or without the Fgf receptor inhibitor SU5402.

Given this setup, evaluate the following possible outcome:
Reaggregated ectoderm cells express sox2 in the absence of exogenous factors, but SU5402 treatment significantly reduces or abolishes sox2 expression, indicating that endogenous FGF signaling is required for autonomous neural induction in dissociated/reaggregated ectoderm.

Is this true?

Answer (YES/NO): YES